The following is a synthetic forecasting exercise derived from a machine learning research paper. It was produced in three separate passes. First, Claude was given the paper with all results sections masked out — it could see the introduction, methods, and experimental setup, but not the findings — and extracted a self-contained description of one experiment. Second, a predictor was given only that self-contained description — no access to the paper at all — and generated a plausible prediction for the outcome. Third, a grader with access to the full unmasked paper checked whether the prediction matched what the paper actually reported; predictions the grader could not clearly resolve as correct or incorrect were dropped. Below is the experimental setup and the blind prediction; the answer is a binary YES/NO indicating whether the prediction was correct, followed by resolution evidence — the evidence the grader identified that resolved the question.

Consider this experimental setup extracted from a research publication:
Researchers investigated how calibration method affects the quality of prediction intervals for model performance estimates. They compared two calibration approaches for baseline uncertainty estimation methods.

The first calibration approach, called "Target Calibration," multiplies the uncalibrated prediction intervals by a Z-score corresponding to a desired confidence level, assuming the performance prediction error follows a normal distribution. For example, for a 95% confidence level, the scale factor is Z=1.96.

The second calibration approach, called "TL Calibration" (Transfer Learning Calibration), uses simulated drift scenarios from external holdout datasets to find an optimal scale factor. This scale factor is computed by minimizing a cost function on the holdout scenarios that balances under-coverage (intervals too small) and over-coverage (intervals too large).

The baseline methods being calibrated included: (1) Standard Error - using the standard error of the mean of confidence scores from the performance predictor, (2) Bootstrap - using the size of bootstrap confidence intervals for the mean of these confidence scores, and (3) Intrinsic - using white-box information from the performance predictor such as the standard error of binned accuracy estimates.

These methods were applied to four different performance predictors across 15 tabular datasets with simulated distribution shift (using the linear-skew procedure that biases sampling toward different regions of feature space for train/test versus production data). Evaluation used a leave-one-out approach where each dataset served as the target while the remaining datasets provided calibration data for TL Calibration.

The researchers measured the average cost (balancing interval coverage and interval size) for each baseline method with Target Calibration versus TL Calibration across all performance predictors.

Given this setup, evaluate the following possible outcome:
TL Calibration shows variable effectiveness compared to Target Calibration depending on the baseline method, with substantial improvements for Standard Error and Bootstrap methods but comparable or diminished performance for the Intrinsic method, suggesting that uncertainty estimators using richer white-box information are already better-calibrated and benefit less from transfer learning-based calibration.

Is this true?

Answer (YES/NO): NO